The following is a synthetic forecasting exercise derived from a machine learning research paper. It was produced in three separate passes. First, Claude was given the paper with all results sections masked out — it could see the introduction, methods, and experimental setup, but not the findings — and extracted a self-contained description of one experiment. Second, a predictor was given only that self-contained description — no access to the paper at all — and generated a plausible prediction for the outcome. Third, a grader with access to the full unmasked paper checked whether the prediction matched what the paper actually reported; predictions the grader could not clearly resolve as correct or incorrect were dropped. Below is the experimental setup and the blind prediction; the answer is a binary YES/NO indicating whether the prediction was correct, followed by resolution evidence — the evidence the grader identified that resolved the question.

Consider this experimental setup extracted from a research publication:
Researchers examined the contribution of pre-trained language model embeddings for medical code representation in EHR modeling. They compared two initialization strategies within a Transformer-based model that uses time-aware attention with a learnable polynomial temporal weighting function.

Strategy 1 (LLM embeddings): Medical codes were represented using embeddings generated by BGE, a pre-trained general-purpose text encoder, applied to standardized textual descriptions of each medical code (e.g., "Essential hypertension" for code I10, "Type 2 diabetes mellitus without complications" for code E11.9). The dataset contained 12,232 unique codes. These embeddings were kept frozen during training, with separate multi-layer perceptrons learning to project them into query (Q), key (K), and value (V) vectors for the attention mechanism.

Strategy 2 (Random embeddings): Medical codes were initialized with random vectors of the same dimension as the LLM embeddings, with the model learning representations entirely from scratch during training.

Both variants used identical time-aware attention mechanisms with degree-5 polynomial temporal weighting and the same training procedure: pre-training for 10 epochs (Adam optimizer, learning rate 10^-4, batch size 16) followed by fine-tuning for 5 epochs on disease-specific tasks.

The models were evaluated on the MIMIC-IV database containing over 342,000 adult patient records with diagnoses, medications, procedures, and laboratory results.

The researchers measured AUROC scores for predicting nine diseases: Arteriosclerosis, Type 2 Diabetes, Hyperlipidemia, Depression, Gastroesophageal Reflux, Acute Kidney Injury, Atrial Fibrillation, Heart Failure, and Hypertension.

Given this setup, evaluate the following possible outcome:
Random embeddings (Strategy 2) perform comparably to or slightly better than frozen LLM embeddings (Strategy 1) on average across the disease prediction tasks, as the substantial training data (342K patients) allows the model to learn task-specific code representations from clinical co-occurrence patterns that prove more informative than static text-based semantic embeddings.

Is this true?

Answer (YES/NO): NO